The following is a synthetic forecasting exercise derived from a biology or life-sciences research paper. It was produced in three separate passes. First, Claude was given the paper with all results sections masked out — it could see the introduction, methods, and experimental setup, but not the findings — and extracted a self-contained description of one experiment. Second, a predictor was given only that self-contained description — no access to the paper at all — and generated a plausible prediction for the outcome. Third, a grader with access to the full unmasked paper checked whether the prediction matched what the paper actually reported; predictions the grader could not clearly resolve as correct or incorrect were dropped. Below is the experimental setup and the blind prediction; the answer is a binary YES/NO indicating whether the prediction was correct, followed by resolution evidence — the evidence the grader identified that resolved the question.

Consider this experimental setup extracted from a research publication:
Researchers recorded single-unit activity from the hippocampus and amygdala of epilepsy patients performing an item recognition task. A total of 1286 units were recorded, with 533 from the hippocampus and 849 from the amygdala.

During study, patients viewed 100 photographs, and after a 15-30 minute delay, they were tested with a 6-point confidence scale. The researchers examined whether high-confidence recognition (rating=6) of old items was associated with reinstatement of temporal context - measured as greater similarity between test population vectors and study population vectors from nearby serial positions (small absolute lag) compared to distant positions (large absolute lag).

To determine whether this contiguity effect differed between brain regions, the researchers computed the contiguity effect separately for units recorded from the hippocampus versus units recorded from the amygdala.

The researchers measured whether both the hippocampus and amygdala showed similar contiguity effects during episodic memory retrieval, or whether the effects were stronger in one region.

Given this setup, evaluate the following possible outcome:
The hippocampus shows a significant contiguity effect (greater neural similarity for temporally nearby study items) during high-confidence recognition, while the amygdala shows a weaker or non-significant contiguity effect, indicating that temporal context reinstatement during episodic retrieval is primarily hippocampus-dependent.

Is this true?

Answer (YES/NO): NO